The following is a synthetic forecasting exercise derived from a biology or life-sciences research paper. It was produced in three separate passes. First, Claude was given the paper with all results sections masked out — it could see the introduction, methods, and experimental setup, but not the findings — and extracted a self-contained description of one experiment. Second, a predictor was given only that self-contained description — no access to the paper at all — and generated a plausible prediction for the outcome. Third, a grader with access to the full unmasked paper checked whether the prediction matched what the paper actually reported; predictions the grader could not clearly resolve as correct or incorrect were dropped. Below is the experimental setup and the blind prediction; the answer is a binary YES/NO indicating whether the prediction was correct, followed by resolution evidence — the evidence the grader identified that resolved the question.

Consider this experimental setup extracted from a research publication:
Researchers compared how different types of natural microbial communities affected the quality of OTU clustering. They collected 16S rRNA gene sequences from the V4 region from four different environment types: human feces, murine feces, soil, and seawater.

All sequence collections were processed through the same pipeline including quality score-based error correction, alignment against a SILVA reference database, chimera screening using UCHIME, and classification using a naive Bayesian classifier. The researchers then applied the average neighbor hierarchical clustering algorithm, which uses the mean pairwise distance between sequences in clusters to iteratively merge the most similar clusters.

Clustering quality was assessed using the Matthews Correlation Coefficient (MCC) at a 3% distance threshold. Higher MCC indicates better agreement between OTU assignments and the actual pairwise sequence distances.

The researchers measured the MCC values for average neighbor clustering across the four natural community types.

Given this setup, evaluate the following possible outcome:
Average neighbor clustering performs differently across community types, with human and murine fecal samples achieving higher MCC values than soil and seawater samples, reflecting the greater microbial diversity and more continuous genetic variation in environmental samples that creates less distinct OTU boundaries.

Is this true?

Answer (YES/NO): NO